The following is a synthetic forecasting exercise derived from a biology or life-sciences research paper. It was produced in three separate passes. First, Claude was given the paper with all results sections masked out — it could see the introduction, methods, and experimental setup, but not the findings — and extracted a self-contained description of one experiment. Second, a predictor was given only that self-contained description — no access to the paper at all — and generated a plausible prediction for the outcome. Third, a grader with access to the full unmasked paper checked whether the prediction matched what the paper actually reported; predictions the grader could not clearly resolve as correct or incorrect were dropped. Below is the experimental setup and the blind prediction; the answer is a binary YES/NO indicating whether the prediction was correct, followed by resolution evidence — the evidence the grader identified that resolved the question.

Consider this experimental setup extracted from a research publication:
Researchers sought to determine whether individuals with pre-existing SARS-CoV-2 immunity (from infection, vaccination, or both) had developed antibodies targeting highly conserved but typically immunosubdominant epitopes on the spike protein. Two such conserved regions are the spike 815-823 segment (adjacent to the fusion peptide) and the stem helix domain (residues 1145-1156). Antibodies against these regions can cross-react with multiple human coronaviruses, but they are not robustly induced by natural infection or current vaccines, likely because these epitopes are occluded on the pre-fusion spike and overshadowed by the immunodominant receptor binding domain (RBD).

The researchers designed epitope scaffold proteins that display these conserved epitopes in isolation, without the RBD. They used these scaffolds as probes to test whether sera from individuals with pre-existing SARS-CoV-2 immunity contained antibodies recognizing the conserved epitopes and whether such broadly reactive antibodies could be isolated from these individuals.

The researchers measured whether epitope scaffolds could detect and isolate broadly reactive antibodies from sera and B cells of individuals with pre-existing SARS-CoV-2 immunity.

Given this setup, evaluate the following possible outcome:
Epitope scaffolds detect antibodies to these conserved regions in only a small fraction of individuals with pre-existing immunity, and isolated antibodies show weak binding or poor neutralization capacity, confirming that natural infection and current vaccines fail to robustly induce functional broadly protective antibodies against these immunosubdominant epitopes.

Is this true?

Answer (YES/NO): NO